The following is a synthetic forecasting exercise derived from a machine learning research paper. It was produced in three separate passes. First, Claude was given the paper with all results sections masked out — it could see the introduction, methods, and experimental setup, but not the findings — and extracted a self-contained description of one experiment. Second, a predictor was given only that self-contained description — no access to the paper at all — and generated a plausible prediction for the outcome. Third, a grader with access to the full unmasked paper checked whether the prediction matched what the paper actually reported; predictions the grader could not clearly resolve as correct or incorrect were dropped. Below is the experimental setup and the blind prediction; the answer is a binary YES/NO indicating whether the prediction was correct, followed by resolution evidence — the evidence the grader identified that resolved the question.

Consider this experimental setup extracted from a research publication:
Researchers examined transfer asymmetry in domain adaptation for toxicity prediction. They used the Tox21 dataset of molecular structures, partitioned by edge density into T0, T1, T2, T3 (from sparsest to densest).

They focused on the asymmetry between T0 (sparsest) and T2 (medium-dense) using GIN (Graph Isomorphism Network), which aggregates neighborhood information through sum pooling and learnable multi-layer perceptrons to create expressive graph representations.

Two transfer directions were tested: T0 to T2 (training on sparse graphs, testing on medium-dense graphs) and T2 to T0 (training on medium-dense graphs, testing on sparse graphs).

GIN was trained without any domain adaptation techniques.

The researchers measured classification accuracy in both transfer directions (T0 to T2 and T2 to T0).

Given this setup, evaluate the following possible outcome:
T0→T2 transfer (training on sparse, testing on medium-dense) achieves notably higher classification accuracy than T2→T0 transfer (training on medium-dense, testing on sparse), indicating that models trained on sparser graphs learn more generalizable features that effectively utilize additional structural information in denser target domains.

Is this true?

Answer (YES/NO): YES